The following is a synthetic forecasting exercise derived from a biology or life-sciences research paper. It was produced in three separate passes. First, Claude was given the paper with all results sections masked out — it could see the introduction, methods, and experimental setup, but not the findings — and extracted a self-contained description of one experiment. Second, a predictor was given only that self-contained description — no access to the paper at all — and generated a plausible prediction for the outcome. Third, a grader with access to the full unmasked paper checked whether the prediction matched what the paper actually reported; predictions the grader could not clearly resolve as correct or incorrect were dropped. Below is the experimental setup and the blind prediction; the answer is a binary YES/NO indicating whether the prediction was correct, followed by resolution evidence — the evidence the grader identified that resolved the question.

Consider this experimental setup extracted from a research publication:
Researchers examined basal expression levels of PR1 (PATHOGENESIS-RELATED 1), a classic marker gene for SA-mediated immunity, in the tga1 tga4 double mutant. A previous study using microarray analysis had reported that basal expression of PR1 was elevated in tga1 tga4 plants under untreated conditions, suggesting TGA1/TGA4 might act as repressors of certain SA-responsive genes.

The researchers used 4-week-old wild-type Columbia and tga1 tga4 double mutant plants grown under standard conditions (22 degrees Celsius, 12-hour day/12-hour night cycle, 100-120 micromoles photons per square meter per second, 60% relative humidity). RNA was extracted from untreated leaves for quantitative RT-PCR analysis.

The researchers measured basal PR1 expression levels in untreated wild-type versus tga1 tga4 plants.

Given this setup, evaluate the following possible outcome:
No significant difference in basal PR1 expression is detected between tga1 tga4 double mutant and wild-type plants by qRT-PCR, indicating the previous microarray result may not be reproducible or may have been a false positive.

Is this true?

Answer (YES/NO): YES